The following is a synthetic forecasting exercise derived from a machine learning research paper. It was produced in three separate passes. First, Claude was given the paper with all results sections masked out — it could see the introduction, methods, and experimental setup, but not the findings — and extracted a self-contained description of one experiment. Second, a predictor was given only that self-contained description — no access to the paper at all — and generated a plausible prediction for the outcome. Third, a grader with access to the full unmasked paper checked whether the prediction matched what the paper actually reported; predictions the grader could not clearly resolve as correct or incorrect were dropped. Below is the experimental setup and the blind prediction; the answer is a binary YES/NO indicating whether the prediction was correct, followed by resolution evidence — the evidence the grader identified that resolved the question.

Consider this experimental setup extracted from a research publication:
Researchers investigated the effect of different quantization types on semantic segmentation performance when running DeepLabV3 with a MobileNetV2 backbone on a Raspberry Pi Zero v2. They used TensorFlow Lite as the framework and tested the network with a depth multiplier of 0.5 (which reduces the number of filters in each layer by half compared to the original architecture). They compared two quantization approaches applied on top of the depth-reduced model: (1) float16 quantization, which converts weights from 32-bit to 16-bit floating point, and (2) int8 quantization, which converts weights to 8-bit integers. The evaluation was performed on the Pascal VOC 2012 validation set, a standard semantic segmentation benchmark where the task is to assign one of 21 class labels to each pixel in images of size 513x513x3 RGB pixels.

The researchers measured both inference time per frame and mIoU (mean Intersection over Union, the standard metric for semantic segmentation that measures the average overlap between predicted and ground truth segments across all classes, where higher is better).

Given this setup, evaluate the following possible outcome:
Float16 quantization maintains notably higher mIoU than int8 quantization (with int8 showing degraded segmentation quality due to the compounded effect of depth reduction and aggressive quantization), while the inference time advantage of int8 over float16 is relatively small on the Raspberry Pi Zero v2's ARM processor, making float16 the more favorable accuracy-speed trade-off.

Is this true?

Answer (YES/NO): NO